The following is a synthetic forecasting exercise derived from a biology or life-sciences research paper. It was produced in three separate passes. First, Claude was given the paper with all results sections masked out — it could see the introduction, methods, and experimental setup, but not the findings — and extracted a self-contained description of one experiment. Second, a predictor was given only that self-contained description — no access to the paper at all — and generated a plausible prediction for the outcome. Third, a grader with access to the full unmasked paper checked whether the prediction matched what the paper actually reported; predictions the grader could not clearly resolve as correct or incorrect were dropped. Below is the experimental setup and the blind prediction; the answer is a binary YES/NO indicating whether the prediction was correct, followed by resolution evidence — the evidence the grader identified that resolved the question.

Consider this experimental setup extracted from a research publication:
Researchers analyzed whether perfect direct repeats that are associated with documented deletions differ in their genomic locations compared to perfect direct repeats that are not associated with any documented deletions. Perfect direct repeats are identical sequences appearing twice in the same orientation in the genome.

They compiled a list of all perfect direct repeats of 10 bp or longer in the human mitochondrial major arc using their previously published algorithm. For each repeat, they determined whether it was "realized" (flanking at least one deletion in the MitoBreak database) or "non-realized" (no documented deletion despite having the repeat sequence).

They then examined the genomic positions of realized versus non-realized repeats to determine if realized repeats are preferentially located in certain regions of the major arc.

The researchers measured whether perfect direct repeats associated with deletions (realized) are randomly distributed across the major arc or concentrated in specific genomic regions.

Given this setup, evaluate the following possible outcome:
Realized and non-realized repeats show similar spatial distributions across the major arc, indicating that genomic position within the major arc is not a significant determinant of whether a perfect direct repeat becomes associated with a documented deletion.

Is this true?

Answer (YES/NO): NO